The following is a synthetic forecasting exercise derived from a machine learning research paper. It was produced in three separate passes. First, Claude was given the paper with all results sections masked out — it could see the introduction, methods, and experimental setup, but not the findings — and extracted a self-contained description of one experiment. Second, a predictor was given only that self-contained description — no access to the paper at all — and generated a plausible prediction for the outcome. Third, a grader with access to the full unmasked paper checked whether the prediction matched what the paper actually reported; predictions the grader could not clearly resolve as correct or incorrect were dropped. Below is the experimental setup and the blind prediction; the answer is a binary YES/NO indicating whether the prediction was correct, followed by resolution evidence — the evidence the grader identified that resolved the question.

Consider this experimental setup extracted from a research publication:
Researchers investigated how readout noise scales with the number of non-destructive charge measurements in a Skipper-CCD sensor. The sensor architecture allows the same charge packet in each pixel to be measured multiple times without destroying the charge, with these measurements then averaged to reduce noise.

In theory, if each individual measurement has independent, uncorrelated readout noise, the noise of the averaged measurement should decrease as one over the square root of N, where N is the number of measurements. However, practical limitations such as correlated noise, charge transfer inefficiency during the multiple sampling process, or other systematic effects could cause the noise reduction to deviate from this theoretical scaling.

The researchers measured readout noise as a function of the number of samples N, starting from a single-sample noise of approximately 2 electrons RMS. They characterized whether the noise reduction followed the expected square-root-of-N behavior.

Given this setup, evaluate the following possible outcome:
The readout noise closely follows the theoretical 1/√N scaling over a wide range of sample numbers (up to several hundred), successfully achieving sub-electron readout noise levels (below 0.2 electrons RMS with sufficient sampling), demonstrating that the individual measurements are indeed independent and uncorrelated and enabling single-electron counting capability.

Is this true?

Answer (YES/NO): YES